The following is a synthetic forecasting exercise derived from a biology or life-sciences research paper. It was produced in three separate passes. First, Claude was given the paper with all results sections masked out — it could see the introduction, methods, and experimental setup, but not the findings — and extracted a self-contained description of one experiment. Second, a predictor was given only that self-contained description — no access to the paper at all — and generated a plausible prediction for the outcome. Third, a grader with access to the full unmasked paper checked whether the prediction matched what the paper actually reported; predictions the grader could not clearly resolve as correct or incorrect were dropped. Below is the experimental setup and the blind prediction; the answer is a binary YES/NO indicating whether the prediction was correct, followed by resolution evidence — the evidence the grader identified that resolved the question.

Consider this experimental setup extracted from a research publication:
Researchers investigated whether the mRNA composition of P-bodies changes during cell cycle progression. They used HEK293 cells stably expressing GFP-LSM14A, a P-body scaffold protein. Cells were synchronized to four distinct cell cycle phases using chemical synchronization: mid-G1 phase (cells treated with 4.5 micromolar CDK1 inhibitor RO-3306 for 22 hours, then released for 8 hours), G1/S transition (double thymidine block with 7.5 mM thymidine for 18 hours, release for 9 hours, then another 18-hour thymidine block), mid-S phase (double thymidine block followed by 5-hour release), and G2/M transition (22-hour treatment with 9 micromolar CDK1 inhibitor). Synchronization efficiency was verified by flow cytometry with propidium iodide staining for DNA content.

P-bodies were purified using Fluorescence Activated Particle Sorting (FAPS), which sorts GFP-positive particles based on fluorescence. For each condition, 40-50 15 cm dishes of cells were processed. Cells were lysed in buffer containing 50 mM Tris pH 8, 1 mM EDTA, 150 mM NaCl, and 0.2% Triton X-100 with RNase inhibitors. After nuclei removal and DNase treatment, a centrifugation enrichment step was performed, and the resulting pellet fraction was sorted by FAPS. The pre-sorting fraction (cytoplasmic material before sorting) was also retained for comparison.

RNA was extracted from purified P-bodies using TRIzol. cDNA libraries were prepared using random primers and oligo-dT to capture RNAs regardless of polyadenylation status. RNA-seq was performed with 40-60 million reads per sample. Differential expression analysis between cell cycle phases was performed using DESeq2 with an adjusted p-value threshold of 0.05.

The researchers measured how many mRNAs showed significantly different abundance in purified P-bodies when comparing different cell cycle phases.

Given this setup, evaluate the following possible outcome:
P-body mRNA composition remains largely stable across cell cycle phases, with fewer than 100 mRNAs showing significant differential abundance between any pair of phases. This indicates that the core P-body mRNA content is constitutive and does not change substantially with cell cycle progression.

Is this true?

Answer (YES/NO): NO